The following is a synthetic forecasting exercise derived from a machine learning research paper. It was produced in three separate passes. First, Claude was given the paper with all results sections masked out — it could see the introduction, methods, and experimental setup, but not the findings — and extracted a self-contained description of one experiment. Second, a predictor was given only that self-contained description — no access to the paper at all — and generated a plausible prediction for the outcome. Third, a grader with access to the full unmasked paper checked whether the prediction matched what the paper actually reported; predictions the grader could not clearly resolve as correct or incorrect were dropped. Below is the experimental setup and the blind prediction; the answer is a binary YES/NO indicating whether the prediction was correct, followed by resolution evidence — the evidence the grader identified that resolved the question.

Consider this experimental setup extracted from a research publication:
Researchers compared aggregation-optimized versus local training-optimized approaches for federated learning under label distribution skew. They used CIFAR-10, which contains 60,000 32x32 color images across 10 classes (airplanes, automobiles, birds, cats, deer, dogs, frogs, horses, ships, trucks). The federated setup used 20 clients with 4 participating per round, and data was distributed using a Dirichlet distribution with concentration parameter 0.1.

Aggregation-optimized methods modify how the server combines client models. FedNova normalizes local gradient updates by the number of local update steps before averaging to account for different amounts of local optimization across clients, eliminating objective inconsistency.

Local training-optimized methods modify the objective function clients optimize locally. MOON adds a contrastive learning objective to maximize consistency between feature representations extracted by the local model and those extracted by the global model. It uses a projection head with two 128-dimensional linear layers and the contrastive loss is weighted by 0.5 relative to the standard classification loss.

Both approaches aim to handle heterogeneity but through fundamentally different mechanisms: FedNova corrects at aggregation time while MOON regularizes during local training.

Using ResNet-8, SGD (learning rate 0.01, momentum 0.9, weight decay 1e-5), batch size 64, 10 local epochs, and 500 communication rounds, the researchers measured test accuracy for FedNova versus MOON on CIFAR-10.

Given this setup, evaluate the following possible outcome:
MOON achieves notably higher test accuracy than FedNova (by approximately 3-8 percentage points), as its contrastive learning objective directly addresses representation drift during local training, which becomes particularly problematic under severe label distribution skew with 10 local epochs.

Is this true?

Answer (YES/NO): NO